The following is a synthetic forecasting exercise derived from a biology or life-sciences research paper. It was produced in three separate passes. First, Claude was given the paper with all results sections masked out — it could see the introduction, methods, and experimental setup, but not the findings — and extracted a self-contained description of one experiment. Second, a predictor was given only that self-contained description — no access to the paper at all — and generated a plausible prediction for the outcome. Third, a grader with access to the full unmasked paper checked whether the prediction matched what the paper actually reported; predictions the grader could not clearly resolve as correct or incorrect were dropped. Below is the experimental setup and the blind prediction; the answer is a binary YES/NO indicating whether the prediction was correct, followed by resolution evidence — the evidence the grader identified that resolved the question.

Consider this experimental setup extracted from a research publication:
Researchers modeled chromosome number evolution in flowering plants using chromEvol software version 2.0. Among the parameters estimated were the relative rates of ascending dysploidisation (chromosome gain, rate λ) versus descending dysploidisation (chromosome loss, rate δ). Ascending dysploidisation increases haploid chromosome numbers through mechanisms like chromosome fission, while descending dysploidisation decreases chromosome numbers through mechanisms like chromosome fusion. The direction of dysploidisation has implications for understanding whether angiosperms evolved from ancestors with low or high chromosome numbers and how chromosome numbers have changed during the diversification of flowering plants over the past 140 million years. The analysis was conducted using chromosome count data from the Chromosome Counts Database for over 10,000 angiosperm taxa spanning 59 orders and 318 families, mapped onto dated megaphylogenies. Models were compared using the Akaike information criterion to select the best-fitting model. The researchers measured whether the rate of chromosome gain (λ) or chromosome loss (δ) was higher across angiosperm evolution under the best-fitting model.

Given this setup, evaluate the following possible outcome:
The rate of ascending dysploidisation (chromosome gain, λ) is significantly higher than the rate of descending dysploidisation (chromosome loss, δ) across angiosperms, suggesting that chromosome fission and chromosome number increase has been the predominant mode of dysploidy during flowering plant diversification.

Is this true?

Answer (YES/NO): NO